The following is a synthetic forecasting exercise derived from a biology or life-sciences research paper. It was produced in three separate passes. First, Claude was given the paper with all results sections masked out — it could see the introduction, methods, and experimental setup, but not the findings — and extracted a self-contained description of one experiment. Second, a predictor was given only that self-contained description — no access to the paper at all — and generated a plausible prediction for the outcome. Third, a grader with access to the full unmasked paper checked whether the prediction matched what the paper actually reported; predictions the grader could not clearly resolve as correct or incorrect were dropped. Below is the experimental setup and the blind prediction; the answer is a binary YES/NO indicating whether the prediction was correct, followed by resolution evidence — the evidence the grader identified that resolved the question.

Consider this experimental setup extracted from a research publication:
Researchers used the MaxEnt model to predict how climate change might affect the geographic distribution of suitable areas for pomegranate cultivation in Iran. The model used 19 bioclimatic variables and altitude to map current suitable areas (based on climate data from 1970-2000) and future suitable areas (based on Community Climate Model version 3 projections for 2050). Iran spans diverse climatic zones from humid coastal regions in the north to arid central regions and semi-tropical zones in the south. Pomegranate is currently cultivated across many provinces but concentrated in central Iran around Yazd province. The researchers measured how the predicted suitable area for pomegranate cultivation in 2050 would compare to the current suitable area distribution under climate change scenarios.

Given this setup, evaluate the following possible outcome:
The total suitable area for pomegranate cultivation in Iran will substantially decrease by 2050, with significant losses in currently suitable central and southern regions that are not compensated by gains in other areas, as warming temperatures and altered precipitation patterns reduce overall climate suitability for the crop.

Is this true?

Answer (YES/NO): NO